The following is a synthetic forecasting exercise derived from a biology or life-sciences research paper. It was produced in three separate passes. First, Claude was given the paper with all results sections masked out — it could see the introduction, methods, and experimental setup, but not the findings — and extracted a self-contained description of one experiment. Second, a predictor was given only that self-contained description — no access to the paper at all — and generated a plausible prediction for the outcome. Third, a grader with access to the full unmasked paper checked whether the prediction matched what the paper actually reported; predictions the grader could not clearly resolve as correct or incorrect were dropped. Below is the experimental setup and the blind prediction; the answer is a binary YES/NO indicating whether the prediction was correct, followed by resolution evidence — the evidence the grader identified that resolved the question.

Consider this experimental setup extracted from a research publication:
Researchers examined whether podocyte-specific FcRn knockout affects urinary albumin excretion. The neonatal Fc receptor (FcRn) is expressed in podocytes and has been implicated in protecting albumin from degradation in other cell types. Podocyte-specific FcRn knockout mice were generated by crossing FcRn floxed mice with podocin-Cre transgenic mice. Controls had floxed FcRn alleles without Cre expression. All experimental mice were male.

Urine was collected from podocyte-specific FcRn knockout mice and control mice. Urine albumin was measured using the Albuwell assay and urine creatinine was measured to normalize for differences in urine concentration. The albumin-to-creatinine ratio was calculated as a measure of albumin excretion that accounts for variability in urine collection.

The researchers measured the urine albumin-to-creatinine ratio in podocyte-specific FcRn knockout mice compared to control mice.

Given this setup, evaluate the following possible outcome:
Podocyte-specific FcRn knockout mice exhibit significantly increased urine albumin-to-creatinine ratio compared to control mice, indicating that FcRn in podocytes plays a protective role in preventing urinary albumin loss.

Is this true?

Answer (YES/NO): NO